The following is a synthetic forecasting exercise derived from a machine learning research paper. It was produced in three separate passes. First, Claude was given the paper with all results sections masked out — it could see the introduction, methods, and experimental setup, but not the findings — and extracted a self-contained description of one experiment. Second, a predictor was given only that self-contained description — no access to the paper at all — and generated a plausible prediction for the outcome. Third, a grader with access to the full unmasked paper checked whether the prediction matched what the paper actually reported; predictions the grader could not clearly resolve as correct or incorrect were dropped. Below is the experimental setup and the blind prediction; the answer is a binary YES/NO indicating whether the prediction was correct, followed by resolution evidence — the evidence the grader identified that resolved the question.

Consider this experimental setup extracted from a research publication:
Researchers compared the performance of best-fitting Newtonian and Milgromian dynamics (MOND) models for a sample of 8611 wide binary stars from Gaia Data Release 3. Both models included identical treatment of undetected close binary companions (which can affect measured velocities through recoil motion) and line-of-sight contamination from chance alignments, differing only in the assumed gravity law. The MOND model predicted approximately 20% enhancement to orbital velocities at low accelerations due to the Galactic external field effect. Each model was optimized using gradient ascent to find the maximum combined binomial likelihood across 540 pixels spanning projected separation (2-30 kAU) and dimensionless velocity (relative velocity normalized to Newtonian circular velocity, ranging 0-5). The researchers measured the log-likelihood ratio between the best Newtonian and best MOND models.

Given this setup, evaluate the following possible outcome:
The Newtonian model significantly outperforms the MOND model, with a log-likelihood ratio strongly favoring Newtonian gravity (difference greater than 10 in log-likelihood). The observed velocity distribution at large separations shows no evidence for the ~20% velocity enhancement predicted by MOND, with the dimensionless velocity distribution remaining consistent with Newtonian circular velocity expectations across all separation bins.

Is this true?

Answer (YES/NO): YES